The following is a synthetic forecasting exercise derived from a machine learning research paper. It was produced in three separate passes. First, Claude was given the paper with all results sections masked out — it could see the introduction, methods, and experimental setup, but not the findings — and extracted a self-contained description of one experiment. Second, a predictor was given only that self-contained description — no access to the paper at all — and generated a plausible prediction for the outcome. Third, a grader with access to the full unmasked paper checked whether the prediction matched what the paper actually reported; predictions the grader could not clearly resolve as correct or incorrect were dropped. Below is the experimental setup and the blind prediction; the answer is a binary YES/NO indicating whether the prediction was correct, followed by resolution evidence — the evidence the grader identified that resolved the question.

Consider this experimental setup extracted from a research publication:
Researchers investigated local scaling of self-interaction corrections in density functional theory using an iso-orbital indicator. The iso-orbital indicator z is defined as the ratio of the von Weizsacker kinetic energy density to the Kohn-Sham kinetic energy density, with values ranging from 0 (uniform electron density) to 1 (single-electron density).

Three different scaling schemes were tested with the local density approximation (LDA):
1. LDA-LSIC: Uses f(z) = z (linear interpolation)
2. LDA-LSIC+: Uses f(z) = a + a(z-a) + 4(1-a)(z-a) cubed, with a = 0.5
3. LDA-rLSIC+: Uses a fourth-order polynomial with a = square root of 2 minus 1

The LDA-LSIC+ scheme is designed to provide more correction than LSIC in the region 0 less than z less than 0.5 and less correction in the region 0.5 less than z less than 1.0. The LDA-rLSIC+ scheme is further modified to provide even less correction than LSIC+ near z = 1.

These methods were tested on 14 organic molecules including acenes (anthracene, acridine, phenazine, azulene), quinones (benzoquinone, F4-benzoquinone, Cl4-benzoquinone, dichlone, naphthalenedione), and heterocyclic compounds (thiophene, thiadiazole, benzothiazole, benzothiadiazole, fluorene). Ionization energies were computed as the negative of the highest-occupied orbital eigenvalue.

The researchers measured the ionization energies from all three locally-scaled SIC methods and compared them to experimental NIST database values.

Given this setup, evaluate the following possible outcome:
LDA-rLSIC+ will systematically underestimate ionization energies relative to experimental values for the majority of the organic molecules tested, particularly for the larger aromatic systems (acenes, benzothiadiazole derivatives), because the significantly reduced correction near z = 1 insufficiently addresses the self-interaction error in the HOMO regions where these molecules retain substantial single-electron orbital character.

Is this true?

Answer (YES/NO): NO